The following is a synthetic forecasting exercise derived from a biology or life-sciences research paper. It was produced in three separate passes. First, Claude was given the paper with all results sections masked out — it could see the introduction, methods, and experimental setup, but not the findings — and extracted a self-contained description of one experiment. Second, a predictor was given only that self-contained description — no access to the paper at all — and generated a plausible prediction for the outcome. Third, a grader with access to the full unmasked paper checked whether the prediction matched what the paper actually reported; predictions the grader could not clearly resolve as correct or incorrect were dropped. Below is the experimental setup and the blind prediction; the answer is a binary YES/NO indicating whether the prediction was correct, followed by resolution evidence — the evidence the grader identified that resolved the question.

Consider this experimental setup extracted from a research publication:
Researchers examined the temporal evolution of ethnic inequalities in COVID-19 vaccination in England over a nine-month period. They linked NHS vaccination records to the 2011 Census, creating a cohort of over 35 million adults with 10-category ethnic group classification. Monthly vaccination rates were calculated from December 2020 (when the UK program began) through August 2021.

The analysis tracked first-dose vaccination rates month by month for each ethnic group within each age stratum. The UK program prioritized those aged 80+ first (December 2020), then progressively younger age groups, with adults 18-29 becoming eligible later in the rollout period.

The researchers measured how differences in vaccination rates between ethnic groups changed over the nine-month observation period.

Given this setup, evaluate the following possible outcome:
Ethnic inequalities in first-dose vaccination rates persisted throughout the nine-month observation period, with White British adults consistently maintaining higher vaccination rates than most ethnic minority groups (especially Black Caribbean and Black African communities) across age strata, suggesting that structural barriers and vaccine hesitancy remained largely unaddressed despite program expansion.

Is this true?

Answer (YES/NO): NO